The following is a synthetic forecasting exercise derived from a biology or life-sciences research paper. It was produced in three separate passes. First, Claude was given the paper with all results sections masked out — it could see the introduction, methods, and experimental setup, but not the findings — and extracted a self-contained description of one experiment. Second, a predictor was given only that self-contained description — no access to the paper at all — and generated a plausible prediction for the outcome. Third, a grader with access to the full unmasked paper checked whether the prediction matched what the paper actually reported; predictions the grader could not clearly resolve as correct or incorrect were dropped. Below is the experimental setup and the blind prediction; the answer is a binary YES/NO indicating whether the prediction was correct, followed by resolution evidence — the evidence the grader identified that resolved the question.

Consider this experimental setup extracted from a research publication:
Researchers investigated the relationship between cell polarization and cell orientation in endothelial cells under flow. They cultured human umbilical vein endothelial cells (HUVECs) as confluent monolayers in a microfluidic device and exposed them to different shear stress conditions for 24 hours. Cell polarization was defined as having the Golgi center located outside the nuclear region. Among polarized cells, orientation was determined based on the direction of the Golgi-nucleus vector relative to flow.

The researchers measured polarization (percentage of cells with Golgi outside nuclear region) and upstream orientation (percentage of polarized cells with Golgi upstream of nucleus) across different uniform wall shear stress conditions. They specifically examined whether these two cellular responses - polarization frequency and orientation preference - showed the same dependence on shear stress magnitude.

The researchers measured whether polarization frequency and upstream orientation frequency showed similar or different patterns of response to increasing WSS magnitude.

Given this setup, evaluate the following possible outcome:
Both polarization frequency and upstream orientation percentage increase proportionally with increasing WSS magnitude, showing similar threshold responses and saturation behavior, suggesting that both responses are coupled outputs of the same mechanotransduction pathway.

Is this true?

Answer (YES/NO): NO